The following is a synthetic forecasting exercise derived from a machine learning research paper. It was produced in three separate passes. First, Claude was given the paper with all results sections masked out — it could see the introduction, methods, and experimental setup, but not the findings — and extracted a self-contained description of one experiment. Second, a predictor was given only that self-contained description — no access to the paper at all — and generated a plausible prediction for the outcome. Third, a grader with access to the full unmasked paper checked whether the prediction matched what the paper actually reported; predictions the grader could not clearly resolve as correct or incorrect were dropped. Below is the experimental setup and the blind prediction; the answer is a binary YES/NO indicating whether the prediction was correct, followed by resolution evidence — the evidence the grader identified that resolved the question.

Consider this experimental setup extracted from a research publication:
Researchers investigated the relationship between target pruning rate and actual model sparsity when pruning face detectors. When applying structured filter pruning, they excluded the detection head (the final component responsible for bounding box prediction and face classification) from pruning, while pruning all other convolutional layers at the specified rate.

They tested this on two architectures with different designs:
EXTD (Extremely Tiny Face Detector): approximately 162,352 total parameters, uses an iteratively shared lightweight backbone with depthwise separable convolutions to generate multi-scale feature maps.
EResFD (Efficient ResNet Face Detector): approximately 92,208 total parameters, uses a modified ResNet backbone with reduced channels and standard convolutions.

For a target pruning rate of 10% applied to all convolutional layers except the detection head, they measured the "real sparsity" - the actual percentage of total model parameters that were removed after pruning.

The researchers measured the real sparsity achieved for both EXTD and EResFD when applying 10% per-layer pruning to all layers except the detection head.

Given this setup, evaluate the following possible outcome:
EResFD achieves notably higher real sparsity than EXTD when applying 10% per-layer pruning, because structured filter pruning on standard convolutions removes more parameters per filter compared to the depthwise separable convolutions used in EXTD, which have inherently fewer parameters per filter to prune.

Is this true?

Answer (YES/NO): NO